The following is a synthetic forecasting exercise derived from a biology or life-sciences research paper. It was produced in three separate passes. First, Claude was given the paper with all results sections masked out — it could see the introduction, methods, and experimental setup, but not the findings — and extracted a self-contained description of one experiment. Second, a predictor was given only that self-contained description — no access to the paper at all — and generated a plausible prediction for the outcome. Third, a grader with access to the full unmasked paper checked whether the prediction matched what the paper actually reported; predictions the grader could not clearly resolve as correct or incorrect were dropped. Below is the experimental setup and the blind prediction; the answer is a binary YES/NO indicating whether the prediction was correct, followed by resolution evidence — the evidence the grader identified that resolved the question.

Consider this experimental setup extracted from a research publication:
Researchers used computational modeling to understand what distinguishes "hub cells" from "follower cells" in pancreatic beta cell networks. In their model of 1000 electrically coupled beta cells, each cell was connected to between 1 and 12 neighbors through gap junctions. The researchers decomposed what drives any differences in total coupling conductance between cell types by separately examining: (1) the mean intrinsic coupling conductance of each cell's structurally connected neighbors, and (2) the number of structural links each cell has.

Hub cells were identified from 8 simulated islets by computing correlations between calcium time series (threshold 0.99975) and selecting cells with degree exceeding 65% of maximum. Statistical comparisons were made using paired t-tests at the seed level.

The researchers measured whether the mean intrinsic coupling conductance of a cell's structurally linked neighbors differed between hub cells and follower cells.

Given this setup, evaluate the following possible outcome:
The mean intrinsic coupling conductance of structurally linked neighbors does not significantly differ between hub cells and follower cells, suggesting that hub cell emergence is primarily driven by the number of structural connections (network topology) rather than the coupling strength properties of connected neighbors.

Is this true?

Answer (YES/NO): YES